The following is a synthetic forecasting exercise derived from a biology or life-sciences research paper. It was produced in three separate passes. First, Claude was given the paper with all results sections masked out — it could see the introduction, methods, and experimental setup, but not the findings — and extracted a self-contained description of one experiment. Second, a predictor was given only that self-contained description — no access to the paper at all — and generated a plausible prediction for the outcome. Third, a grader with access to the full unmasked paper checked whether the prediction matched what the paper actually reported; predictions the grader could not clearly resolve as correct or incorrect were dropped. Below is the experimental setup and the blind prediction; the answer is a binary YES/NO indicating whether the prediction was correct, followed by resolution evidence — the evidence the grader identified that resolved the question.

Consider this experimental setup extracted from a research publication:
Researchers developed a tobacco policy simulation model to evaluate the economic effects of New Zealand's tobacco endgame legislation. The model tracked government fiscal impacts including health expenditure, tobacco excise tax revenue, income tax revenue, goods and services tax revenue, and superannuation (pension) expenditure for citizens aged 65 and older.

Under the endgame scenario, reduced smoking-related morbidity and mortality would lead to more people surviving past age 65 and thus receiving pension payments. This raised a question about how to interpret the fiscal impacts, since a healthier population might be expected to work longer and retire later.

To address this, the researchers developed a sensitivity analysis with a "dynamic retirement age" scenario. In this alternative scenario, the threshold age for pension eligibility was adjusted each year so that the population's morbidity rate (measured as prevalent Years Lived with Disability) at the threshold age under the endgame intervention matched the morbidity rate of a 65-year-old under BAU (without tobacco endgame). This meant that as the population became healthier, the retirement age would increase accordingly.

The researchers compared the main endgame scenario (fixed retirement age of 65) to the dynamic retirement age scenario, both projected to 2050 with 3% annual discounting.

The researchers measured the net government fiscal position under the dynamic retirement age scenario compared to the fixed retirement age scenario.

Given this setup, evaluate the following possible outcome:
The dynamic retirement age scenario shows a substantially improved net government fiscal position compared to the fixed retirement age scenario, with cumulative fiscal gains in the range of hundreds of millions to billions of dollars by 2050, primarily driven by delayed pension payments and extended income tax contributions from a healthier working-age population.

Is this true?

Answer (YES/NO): YES